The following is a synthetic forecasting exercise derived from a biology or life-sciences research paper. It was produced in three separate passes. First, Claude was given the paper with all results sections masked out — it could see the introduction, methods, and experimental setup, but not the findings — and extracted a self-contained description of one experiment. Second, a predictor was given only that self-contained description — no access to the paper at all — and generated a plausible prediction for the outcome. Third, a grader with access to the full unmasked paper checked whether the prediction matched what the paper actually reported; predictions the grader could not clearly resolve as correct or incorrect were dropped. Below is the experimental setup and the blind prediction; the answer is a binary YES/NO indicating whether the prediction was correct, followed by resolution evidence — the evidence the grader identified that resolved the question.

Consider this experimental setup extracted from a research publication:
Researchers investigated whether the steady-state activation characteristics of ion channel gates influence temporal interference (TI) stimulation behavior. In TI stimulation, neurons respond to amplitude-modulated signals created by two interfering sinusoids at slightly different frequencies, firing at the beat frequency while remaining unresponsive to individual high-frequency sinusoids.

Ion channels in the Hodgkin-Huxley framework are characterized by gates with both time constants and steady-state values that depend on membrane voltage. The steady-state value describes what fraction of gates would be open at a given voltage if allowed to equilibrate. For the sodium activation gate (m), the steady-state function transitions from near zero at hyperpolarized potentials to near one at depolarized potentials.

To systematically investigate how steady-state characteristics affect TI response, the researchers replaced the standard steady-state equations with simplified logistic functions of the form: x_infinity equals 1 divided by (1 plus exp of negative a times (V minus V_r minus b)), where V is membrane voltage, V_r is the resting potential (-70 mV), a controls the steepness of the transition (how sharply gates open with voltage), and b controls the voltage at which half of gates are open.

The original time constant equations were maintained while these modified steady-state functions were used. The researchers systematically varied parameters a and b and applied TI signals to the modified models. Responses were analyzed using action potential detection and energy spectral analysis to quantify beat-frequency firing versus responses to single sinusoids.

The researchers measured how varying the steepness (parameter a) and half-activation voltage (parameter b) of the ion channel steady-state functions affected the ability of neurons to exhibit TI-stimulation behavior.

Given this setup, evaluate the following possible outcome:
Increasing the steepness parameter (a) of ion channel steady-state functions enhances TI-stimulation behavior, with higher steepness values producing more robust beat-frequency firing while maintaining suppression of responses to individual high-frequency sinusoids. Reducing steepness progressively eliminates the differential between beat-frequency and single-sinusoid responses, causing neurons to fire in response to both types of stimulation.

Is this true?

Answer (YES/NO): NO